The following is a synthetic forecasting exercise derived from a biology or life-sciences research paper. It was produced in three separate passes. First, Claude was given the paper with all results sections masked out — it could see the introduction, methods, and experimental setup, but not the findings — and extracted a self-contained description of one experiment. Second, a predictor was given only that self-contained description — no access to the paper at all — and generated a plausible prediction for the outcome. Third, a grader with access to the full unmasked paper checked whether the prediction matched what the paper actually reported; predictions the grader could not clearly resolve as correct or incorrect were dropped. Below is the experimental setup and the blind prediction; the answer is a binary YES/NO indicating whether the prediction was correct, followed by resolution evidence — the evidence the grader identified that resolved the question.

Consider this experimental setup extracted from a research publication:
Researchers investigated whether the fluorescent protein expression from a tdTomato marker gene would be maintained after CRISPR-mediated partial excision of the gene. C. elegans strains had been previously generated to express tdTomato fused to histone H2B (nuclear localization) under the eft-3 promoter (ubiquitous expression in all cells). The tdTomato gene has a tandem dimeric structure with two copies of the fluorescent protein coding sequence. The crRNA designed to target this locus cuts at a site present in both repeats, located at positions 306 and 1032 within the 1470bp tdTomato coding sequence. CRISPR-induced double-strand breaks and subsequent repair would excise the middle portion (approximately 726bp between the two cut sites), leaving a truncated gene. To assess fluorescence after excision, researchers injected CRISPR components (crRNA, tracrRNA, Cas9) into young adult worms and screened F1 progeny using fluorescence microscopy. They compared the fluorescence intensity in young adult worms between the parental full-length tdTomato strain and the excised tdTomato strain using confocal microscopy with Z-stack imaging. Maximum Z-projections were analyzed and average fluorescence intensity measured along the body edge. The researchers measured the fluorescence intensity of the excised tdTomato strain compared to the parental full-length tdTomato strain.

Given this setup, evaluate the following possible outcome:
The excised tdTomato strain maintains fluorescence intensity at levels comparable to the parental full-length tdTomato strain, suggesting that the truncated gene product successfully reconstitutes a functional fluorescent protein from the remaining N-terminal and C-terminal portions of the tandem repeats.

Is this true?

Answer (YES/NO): NO